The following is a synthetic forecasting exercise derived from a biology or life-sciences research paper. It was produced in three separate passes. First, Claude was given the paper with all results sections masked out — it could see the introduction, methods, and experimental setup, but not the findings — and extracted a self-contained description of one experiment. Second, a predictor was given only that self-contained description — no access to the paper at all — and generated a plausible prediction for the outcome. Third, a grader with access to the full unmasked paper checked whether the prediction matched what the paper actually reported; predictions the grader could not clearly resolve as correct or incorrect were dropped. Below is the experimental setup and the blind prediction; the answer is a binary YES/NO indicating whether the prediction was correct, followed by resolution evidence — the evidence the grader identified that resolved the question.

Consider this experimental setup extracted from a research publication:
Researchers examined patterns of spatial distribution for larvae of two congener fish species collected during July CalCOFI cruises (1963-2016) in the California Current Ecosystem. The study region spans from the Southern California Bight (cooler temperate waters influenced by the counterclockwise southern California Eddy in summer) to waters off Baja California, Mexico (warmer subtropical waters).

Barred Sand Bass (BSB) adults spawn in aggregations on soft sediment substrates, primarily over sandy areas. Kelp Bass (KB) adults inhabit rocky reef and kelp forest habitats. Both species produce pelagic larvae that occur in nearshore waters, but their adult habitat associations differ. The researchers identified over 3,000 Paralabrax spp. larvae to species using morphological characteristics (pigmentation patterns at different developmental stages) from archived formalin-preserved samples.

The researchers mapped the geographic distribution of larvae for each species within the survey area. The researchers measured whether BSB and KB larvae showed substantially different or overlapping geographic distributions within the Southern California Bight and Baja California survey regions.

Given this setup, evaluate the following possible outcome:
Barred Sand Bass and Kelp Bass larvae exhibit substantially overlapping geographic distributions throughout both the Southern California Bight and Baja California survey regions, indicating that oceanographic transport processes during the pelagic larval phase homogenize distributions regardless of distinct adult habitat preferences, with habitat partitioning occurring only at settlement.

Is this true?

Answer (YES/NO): NO